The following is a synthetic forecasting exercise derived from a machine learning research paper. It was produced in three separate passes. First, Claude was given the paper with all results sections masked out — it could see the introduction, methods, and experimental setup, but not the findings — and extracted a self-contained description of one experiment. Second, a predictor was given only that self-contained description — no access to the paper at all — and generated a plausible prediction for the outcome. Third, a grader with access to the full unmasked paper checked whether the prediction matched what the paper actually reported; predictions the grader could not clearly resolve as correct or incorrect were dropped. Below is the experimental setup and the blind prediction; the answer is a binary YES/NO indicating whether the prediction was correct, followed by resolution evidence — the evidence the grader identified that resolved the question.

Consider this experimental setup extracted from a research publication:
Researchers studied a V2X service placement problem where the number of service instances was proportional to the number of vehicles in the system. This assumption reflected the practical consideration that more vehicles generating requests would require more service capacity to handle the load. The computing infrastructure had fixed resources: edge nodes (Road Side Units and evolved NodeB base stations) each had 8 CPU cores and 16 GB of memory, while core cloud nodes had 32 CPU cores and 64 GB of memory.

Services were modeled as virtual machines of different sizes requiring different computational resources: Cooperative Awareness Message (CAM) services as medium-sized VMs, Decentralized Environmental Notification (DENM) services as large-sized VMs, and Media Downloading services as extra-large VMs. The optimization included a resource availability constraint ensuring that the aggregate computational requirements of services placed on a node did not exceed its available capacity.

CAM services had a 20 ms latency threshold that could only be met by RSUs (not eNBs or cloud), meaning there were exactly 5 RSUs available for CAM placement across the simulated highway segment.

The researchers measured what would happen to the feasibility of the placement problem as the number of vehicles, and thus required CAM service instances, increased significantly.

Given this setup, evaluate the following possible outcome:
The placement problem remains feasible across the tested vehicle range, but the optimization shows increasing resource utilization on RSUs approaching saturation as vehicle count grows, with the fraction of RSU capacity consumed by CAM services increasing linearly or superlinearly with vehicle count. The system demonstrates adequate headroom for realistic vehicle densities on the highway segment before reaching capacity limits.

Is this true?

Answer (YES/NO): NO